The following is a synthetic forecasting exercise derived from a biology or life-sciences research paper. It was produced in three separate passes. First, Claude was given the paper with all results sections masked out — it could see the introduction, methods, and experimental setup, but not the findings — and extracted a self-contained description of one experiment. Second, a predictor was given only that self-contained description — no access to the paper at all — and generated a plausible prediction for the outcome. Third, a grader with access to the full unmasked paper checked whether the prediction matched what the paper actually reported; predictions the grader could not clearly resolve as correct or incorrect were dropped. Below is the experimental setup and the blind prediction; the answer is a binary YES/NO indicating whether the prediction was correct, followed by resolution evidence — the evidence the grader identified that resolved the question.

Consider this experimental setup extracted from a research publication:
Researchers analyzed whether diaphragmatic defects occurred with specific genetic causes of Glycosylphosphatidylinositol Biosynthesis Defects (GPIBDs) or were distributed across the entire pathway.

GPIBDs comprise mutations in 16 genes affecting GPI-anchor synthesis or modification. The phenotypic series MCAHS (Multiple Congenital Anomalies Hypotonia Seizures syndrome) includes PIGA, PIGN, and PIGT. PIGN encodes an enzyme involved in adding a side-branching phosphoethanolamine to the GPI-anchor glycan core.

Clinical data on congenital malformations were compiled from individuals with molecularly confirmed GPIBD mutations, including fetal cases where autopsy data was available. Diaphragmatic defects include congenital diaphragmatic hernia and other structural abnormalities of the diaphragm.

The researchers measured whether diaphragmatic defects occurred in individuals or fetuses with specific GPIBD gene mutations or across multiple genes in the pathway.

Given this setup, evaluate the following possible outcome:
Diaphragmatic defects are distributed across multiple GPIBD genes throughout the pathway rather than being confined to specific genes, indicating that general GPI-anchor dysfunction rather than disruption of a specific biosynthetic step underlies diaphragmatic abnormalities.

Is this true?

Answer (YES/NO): NO